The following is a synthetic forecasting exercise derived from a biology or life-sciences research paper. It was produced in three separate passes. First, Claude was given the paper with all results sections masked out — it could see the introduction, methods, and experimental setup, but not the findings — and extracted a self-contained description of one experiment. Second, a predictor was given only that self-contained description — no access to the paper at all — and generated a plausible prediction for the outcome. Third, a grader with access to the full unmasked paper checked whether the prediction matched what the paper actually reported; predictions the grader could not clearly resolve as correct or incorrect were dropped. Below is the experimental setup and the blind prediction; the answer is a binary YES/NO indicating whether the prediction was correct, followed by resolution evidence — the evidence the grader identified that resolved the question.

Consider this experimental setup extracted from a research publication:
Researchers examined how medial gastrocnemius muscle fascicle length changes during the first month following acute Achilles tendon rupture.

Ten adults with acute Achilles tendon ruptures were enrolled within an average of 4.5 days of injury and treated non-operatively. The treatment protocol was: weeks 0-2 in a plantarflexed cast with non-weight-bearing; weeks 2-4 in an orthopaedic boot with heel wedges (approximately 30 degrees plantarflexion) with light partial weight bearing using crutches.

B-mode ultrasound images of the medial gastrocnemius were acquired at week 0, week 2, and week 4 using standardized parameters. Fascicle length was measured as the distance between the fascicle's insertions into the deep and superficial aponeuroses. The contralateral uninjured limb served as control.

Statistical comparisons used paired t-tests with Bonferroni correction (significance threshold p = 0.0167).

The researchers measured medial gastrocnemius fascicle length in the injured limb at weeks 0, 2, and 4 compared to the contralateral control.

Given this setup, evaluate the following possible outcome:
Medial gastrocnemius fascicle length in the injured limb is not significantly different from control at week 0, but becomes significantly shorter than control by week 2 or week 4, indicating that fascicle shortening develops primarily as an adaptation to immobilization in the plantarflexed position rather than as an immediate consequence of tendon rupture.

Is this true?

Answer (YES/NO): NO